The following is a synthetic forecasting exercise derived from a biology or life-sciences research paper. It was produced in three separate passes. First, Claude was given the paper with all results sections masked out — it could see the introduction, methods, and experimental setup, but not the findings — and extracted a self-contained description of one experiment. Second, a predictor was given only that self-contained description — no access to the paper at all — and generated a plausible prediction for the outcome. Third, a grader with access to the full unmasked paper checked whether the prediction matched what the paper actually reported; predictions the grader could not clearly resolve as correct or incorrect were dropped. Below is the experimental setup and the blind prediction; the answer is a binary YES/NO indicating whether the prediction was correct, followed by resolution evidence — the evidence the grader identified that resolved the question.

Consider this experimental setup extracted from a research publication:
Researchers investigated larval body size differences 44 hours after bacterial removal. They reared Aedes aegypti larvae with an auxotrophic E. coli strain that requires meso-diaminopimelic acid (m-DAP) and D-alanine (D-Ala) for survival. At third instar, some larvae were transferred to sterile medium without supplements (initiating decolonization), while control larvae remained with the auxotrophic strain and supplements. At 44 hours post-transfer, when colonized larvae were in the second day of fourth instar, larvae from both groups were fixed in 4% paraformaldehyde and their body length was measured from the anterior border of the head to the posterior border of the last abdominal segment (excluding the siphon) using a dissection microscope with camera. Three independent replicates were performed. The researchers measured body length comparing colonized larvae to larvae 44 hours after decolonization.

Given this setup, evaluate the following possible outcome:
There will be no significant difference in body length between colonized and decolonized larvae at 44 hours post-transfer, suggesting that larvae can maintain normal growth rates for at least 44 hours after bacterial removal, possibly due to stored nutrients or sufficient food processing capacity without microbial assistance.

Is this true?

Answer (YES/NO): NO